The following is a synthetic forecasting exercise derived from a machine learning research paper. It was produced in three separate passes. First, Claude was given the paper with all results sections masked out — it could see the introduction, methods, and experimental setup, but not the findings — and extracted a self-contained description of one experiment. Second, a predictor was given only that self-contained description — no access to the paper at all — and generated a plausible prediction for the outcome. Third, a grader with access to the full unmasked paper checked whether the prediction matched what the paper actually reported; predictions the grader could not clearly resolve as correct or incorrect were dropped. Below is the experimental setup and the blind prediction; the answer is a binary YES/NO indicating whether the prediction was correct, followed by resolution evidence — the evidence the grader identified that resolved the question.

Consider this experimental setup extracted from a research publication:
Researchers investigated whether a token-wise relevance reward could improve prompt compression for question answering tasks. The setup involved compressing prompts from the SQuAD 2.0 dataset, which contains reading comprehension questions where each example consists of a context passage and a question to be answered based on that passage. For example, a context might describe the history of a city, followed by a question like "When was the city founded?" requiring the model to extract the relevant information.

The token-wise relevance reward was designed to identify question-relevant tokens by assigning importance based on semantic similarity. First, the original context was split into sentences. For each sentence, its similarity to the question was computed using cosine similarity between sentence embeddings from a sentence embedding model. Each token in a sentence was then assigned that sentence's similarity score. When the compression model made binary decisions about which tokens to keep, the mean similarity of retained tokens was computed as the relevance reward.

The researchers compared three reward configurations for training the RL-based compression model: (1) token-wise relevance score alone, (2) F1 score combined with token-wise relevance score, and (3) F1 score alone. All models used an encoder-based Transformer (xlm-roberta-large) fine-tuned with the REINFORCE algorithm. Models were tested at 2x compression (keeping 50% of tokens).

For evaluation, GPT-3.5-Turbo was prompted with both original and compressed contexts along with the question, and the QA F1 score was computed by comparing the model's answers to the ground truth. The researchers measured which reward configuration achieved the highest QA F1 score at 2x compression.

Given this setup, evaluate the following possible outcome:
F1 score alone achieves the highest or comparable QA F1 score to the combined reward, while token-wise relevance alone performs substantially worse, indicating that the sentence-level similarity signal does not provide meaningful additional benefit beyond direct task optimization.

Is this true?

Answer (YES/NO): YES